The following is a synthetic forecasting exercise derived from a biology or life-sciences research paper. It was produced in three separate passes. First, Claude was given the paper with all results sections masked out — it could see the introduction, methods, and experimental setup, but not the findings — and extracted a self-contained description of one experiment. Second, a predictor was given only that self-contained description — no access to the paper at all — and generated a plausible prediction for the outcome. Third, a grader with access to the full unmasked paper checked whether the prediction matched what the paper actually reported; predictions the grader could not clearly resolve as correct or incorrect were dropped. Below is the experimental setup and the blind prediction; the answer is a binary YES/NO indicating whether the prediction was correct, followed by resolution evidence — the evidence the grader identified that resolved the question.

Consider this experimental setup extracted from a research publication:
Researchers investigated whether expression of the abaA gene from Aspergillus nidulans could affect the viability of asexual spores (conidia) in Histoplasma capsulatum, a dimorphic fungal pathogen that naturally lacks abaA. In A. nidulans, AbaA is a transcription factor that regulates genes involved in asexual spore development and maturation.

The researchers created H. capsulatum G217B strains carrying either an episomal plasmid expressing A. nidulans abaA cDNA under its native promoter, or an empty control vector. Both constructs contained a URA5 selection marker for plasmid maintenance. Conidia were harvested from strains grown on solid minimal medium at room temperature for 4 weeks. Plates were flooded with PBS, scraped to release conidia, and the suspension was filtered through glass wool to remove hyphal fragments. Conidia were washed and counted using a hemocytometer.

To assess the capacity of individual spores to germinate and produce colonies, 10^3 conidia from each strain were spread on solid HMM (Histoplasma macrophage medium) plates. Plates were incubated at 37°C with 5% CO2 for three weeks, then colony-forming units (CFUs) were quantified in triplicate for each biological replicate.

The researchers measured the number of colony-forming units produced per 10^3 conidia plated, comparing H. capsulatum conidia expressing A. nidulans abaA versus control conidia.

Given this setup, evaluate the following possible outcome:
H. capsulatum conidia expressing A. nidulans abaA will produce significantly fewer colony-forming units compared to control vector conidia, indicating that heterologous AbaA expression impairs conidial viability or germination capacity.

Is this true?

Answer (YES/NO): NO